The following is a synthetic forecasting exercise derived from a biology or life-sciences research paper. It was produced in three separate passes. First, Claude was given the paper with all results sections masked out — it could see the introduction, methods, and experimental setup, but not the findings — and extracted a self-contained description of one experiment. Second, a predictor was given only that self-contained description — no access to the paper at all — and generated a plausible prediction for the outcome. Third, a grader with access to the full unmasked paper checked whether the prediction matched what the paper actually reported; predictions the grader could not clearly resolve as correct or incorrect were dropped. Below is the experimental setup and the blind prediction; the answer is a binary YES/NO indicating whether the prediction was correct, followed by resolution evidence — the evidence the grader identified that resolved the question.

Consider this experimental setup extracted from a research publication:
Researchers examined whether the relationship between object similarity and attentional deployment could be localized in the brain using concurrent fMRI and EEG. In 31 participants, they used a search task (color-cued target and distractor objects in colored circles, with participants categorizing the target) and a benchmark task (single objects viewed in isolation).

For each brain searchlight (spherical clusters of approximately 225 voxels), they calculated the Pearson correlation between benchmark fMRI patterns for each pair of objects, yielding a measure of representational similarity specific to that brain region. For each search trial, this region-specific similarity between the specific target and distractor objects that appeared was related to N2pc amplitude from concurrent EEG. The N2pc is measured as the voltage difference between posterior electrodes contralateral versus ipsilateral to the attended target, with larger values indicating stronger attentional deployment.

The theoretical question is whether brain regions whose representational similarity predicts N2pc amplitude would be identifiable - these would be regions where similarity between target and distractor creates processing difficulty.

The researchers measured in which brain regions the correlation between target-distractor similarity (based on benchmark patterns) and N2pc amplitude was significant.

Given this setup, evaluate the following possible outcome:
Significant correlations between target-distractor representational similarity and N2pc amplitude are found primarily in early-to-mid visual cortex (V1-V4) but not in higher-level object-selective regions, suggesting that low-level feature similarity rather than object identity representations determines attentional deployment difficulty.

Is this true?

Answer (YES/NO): YES